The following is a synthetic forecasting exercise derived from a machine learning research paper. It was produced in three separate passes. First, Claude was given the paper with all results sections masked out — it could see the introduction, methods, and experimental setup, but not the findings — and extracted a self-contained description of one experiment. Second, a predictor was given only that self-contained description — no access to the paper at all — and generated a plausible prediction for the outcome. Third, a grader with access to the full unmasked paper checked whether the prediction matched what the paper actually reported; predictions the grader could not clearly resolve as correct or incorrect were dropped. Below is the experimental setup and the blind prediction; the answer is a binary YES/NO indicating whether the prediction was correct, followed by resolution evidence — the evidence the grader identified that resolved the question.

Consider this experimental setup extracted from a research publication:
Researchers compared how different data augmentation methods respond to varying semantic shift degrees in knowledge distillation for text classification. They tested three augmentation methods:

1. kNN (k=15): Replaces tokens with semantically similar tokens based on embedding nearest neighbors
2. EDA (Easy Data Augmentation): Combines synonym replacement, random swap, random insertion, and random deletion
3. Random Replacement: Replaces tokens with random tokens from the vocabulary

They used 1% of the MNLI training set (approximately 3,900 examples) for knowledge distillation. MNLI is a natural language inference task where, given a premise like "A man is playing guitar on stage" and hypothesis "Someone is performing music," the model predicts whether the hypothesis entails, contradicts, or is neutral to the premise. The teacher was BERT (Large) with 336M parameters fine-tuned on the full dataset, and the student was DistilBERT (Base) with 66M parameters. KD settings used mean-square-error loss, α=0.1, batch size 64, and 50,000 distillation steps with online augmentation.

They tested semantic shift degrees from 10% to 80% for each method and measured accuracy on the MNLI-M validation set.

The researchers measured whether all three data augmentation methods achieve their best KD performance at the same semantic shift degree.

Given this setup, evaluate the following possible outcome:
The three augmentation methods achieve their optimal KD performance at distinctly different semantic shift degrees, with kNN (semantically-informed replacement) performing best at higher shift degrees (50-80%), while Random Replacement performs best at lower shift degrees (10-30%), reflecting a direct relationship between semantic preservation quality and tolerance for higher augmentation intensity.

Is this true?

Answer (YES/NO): NO